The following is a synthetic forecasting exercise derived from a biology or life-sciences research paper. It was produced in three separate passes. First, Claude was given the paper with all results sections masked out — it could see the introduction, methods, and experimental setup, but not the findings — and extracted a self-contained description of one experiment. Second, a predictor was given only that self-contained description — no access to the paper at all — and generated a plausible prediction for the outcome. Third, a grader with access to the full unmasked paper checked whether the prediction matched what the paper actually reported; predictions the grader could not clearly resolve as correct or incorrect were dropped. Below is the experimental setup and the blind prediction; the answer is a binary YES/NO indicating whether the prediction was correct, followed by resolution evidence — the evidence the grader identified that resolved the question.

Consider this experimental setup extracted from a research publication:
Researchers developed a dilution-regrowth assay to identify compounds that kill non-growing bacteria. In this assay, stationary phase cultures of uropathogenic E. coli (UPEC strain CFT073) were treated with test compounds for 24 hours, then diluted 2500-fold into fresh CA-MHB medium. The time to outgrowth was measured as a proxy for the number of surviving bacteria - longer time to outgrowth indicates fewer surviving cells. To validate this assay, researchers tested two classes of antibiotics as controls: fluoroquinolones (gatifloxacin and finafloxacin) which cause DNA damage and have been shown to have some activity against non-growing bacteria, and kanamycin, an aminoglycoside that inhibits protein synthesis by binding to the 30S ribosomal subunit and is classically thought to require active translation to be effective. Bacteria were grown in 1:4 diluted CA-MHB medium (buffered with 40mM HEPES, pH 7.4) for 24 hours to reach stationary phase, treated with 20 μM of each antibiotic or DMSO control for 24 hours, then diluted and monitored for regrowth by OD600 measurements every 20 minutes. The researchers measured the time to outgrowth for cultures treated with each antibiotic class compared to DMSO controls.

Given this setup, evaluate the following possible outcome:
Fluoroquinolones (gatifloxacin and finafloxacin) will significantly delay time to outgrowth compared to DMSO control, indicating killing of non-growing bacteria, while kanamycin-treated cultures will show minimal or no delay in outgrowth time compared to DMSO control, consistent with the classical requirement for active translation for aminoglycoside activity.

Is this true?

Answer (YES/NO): YES